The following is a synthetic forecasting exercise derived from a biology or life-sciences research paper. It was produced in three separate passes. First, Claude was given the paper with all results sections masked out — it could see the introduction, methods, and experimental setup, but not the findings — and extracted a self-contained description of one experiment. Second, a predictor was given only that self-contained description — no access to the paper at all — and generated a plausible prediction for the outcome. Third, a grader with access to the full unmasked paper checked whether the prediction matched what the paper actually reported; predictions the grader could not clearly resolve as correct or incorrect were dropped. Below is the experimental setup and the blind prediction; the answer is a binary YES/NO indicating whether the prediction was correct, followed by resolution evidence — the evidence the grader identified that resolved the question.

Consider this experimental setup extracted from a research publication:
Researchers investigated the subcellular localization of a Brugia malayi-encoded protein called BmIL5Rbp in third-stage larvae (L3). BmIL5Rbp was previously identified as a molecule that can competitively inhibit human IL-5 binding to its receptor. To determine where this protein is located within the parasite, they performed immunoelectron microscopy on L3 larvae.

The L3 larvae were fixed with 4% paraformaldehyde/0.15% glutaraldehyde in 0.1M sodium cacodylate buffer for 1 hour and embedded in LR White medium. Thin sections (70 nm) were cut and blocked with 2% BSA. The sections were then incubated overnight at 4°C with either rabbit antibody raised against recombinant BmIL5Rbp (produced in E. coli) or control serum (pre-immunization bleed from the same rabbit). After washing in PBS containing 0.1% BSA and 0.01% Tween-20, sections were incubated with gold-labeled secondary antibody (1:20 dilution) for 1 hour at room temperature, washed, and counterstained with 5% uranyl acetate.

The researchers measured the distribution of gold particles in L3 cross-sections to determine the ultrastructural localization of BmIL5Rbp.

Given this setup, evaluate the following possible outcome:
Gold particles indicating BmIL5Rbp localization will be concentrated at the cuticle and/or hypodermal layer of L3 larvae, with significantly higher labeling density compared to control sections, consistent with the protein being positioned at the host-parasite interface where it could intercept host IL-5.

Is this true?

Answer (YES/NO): YES